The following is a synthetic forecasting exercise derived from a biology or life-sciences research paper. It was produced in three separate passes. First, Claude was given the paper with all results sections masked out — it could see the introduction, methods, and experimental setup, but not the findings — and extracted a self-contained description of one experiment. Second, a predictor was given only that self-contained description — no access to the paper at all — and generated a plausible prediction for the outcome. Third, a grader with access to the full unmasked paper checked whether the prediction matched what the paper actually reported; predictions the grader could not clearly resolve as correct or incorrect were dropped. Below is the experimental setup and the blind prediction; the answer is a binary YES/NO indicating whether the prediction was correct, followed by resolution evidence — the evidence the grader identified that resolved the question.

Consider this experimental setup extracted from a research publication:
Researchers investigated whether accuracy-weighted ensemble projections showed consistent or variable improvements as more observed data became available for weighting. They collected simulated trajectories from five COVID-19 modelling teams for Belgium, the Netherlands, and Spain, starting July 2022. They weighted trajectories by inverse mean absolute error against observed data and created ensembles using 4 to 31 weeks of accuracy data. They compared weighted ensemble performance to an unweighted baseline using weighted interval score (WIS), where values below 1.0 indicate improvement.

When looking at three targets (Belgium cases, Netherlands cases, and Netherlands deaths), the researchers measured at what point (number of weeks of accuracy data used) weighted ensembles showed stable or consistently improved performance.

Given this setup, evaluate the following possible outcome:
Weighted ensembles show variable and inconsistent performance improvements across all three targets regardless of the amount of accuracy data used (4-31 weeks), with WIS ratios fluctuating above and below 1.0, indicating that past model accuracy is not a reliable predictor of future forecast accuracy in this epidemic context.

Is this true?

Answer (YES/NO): NO